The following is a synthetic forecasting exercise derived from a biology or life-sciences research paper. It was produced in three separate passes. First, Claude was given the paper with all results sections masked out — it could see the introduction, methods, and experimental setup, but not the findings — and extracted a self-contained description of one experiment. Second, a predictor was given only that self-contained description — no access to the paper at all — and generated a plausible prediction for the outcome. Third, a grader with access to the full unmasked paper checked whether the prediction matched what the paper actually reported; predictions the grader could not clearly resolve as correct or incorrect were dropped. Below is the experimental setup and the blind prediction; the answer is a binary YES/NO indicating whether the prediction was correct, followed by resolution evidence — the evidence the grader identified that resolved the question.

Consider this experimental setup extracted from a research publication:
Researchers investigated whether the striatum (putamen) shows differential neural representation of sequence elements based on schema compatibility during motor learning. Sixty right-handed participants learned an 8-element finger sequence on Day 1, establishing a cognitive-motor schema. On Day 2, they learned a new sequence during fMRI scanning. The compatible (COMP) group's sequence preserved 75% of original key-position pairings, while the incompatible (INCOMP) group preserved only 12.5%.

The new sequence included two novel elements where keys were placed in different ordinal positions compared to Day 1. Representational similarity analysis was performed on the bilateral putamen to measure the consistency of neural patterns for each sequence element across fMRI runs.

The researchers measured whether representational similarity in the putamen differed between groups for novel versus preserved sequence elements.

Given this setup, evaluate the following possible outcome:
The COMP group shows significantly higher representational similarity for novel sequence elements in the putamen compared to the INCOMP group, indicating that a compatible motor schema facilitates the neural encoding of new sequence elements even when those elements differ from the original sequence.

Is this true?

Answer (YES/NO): NO